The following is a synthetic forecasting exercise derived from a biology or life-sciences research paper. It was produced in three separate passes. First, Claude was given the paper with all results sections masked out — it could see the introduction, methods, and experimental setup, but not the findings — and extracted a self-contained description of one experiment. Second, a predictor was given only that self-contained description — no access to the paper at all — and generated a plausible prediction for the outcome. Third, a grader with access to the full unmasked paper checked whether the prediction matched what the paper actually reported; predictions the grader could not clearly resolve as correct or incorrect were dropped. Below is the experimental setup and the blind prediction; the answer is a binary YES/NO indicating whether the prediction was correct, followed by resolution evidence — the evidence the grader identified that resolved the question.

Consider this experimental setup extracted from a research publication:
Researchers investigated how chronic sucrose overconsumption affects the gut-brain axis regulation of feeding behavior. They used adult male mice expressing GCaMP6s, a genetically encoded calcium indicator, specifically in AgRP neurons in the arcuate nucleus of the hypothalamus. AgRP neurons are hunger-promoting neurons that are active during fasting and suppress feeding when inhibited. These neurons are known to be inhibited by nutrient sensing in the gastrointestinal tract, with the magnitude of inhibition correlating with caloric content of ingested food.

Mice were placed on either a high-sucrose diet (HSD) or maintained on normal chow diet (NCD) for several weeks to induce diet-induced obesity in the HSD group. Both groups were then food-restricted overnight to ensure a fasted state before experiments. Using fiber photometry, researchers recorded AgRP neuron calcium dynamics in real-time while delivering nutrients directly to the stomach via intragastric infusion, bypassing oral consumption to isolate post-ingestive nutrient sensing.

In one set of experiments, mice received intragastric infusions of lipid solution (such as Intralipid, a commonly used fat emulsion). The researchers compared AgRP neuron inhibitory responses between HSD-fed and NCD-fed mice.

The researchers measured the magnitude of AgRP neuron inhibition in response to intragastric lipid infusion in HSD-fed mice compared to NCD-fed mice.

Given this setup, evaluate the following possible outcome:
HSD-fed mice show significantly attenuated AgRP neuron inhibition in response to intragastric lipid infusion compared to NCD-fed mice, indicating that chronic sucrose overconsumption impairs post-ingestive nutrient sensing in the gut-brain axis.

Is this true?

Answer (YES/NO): NO